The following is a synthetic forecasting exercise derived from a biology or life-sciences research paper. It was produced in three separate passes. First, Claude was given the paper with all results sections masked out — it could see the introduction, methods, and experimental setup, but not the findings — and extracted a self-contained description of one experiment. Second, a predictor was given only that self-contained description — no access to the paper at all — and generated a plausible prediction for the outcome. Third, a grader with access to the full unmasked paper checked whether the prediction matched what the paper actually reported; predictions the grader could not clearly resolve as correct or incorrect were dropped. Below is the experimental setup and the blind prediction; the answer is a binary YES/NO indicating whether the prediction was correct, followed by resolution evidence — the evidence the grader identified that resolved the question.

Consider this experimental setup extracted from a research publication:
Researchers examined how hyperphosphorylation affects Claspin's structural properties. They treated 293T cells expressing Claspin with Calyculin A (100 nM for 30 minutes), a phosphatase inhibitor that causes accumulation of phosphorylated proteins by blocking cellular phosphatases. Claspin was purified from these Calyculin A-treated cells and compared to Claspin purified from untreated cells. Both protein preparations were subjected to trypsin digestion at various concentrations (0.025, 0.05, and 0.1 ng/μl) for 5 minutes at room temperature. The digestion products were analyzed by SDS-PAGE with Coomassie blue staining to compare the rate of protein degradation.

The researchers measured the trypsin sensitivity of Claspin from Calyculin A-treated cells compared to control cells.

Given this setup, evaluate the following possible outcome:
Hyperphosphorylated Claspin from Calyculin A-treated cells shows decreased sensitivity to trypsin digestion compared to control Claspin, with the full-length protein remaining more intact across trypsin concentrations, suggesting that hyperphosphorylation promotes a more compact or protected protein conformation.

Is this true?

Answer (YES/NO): NO